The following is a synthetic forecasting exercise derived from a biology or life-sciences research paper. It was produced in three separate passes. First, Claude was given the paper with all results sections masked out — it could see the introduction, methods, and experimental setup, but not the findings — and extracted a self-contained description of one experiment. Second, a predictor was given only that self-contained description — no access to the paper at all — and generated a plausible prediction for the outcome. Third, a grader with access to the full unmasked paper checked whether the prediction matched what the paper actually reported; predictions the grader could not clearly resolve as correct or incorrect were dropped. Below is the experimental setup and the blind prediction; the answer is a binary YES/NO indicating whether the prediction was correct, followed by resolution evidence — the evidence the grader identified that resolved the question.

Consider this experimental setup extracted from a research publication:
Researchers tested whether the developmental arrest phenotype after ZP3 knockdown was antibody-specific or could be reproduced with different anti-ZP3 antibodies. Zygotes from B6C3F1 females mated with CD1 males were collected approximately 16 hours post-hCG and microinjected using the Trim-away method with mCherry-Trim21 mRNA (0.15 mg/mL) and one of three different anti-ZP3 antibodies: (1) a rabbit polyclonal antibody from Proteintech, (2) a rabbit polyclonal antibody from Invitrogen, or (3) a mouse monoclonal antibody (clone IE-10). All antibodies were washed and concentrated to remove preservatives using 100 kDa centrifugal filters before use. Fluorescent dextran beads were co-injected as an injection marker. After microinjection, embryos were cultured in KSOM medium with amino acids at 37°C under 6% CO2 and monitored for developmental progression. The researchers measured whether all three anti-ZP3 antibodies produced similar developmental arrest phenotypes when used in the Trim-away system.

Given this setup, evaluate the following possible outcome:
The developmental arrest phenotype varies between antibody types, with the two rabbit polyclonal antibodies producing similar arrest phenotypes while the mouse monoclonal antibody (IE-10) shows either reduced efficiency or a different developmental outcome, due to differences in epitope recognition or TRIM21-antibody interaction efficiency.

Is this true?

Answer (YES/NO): NO